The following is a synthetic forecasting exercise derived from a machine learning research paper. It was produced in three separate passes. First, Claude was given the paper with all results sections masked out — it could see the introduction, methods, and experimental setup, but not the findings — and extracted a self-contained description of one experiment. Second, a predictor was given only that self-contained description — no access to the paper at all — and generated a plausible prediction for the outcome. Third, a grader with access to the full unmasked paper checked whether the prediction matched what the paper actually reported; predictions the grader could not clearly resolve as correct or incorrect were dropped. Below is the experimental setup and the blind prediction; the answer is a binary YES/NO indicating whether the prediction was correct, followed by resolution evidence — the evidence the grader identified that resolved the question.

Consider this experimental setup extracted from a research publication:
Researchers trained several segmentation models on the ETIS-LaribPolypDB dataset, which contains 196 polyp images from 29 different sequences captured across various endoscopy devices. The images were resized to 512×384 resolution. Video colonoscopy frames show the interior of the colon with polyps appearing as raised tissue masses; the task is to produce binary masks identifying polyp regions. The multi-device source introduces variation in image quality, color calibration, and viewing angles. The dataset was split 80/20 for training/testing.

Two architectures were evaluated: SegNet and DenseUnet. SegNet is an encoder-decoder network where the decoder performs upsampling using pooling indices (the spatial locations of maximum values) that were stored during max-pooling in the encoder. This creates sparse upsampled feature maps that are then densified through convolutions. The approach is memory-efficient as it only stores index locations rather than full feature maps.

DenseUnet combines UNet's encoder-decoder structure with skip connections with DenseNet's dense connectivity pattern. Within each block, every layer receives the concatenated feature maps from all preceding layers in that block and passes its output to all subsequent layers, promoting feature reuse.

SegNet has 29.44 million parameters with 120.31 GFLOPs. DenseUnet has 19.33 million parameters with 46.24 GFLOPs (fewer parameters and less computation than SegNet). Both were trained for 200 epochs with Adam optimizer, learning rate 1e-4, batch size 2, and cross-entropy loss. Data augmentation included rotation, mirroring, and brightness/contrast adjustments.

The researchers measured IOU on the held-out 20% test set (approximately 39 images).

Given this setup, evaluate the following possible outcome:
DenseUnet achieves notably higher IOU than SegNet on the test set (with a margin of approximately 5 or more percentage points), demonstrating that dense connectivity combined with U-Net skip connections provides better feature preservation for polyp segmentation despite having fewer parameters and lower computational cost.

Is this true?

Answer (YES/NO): YES